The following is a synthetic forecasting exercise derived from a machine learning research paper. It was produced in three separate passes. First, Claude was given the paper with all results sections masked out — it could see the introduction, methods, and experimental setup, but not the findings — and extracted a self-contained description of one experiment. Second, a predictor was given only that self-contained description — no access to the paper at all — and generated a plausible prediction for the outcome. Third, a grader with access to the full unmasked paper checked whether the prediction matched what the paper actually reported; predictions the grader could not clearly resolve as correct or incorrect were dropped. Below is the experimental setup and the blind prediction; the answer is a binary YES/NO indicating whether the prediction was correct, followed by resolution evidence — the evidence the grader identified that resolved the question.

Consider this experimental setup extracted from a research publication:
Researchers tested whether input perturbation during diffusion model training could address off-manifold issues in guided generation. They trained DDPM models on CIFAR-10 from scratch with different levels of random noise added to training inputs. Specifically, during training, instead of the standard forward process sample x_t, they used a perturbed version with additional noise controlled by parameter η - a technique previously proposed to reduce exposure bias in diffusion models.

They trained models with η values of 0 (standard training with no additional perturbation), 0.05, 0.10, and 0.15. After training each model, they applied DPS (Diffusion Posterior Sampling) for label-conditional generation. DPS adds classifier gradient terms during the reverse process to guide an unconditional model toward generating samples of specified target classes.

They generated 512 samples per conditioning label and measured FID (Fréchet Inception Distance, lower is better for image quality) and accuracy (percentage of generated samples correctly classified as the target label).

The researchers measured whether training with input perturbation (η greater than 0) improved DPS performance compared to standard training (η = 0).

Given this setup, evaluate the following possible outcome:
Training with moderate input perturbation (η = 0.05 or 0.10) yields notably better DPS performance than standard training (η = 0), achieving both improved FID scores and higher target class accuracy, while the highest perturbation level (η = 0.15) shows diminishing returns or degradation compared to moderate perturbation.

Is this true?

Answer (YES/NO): NO